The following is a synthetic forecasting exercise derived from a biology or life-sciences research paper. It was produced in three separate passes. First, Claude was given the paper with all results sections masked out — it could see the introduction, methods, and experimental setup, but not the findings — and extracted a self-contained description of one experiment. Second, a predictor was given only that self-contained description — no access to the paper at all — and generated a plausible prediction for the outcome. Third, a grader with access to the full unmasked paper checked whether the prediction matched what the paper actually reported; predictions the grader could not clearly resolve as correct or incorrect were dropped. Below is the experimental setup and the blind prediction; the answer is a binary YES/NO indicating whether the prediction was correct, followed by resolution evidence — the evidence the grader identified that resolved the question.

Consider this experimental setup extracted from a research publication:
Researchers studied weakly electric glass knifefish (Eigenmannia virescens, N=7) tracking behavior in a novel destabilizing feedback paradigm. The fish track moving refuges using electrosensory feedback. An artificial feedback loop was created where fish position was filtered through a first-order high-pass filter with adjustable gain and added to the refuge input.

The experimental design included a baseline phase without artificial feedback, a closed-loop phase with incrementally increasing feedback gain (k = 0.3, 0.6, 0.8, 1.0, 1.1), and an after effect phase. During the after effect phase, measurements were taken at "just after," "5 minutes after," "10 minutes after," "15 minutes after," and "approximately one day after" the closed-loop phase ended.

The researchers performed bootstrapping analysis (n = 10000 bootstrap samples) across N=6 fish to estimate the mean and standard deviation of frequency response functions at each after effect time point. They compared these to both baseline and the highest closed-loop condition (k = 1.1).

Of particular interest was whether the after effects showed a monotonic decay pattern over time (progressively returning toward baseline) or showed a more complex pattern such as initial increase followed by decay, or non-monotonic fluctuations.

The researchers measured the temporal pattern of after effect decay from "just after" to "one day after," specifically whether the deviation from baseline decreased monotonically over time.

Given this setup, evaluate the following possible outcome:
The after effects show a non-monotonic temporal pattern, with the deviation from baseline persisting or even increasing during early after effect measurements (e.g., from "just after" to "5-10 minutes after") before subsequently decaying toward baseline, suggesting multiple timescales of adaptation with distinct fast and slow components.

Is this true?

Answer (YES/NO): NO